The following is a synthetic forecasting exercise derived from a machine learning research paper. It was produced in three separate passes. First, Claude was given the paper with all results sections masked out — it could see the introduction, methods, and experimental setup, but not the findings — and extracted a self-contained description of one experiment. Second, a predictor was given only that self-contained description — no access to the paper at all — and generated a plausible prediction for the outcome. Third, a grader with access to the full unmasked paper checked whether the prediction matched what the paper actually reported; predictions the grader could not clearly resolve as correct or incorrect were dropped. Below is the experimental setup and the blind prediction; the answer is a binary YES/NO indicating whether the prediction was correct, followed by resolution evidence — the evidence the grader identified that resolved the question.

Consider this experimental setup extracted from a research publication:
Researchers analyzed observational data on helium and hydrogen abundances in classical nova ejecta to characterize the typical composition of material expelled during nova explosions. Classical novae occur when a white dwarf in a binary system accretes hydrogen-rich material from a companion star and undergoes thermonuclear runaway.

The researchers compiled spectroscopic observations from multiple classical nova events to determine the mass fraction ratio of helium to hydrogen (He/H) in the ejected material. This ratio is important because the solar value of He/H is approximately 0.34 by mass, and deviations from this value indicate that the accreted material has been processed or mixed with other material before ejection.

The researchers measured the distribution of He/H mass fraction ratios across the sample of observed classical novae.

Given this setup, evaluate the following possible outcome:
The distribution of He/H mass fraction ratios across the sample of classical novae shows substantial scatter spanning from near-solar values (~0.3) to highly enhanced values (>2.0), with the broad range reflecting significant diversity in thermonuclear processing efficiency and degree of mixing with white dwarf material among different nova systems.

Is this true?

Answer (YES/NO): NO